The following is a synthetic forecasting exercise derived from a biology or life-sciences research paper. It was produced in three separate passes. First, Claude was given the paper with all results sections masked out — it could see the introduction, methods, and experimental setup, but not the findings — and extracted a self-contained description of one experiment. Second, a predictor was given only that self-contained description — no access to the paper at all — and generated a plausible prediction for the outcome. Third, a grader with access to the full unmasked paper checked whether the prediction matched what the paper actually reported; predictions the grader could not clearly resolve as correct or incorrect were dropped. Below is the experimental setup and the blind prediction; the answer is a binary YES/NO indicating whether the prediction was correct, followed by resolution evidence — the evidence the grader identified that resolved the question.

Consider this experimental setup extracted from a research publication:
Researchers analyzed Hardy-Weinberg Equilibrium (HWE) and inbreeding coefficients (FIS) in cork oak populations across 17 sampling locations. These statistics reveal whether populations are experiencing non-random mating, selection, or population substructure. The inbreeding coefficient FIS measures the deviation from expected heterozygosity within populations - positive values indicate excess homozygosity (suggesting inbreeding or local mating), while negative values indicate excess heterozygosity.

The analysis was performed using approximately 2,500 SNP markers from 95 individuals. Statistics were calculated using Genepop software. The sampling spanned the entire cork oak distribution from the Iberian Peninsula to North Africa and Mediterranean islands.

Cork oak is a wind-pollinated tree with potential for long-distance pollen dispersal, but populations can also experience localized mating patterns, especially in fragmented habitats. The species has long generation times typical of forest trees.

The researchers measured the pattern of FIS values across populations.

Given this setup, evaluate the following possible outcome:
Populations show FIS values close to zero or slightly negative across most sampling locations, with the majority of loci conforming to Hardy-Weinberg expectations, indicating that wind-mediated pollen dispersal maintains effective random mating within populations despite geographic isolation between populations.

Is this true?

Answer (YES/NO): NO